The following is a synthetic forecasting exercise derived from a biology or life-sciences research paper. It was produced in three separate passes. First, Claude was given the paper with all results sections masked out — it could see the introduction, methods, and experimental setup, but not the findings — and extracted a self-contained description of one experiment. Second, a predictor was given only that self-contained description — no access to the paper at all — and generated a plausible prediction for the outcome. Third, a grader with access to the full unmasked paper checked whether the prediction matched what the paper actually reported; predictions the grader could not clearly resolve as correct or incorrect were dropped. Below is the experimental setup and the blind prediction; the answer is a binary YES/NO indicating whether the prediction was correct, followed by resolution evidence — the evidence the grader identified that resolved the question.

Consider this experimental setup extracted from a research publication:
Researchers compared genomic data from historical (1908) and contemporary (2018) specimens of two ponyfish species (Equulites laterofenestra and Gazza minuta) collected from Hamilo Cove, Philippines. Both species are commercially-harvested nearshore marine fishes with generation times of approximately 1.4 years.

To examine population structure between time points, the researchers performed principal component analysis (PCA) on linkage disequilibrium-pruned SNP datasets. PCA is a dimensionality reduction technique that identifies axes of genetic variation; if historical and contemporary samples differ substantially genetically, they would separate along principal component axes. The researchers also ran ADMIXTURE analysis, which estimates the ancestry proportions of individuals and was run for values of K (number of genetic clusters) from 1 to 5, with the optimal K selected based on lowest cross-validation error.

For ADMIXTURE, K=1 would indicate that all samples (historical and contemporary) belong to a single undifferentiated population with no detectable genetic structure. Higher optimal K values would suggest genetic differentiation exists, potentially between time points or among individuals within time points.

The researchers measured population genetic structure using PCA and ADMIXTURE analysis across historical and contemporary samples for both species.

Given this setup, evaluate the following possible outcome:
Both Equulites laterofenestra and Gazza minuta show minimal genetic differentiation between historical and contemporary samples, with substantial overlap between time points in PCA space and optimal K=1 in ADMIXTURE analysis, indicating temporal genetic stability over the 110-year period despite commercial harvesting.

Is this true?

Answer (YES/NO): YES